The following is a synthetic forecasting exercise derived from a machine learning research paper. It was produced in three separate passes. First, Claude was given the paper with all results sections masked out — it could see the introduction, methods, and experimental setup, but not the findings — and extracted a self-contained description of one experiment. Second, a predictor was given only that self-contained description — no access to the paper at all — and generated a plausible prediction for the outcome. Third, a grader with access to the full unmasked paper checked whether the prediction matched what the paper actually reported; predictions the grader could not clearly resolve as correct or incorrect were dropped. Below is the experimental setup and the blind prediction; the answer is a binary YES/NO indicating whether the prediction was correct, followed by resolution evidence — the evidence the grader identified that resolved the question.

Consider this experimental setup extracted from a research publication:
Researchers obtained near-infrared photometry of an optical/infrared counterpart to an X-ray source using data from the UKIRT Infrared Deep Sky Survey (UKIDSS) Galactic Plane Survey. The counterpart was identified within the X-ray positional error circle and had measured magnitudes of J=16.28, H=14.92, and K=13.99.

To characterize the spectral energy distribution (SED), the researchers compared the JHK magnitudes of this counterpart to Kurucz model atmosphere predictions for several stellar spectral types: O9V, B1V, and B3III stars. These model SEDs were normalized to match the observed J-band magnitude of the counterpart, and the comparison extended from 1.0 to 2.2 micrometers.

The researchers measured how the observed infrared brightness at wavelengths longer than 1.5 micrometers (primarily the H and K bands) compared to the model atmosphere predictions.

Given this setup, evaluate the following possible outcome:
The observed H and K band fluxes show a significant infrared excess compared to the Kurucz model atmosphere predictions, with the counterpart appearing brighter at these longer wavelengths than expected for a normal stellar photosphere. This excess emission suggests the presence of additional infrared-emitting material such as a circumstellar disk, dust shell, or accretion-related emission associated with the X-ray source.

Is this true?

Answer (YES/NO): YES